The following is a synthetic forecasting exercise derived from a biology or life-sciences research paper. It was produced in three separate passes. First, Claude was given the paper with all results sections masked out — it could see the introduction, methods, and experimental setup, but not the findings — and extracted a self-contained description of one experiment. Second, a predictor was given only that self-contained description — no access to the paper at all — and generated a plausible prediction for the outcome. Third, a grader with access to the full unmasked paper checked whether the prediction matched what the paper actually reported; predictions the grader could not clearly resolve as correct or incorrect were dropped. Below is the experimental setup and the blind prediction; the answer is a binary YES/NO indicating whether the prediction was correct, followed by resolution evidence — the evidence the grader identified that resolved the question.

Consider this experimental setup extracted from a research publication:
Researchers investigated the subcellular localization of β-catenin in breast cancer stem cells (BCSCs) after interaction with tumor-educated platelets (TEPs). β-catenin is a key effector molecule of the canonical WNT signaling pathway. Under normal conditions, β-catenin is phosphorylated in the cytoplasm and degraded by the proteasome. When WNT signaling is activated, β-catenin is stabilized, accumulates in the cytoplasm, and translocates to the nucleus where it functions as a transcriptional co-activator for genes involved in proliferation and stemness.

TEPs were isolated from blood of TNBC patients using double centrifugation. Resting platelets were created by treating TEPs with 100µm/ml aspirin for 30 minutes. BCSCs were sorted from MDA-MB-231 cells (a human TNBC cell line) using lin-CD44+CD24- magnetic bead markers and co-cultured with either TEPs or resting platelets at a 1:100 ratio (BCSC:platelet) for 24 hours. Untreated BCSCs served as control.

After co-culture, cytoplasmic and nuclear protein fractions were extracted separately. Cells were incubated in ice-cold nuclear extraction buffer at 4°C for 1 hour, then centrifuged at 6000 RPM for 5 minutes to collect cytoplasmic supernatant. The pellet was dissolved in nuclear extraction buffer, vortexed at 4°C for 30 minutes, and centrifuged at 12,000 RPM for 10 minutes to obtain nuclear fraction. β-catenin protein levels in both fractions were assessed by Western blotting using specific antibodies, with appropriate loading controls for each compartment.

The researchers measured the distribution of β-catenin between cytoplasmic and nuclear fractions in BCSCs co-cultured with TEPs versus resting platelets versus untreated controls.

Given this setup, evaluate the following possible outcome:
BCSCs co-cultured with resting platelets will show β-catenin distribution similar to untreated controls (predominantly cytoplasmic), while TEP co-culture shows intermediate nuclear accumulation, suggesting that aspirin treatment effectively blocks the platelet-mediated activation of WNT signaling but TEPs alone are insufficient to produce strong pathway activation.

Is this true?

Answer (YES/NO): NO